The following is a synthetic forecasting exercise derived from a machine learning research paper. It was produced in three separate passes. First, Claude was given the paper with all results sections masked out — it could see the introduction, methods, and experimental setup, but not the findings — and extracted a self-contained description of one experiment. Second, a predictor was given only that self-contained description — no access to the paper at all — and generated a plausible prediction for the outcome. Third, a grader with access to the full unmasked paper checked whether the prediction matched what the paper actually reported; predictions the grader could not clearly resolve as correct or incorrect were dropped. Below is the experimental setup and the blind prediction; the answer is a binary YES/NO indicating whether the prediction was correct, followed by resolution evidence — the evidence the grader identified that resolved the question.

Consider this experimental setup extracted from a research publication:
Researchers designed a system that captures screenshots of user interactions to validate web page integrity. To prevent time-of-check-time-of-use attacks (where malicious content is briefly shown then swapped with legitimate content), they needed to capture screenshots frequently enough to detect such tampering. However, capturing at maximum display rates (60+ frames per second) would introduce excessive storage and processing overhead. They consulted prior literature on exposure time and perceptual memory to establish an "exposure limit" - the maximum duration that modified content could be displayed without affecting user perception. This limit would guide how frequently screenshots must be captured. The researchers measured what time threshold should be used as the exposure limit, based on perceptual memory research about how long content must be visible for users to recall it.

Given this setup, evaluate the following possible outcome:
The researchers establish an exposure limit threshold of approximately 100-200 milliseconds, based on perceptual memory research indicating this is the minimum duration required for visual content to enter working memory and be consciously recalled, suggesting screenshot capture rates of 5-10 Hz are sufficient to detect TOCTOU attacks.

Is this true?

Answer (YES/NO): NO